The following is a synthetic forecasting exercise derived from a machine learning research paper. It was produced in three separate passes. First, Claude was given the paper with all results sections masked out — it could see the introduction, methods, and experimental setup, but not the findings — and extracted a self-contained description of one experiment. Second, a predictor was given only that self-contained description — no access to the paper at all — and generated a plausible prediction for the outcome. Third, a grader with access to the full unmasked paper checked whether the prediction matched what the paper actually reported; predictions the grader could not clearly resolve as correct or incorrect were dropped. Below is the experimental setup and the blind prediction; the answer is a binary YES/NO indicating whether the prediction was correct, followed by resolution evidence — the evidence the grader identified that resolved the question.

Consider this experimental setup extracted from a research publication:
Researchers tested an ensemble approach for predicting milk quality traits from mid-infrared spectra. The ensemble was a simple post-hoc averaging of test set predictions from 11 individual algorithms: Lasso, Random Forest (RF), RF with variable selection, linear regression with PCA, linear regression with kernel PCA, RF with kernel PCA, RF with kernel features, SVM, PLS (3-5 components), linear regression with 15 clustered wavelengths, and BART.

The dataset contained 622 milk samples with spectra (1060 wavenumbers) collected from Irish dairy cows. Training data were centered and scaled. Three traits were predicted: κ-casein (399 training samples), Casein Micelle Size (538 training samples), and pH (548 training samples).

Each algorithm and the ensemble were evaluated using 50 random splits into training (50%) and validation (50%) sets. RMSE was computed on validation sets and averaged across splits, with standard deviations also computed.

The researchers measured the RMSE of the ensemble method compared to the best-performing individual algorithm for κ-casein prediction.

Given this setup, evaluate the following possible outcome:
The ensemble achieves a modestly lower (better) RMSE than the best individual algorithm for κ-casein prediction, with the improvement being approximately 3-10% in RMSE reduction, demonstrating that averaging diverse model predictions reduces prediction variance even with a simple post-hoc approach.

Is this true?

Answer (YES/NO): NO